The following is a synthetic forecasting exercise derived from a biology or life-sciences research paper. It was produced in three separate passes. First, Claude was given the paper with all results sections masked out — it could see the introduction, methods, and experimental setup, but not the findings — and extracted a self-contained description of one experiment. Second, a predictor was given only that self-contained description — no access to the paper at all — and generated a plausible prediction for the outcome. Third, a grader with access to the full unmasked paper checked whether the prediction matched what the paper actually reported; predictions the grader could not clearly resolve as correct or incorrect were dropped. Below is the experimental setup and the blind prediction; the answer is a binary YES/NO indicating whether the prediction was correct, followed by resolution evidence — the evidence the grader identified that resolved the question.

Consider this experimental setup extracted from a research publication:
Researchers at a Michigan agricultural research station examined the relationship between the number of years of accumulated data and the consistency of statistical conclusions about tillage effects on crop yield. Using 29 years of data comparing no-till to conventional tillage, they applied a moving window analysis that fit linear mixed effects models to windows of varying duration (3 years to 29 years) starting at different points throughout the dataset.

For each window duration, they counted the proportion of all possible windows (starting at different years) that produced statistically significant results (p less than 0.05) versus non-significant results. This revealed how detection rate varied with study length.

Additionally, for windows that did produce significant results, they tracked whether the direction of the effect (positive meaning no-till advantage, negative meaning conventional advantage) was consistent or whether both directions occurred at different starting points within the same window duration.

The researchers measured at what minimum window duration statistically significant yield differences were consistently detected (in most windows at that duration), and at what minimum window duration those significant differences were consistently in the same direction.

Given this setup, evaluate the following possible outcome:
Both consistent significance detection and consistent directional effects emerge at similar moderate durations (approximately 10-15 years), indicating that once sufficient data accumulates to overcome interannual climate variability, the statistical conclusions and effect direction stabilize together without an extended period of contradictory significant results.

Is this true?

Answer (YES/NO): NO